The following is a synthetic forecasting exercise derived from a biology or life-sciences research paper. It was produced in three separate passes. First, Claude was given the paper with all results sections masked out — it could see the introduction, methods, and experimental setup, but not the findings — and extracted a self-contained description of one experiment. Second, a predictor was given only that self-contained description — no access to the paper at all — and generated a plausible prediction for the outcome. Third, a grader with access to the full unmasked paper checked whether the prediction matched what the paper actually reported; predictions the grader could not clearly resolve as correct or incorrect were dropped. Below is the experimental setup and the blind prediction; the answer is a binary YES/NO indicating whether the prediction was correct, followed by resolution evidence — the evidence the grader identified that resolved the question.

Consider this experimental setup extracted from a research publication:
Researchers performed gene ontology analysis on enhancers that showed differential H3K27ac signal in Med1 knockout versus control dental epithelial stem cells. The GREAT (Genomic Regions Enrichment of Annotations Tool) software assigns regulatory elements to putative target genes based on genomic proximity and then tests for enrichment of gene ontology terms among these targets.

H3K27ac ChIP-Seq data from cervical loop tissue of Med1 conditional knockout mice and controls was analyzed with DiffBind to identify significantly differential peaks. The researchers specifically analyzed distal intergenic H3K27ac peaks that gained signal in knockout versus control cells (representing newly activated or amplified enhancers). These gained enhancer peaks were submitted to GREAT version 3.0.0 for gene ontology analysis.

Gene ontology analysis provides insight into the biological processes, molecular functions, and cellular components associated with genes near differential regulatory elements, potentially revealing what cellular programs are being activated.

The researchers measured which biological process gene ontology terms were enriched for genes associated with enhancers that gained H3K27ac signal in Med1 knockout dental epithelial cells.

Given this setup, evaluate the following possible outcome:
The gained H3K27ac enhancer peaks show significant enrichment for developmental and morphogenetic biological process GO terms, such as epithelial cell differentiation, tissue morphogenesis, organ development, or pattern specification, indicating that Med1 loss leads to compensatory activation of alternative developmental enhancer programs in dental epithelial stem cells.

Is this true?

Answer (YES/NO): YES